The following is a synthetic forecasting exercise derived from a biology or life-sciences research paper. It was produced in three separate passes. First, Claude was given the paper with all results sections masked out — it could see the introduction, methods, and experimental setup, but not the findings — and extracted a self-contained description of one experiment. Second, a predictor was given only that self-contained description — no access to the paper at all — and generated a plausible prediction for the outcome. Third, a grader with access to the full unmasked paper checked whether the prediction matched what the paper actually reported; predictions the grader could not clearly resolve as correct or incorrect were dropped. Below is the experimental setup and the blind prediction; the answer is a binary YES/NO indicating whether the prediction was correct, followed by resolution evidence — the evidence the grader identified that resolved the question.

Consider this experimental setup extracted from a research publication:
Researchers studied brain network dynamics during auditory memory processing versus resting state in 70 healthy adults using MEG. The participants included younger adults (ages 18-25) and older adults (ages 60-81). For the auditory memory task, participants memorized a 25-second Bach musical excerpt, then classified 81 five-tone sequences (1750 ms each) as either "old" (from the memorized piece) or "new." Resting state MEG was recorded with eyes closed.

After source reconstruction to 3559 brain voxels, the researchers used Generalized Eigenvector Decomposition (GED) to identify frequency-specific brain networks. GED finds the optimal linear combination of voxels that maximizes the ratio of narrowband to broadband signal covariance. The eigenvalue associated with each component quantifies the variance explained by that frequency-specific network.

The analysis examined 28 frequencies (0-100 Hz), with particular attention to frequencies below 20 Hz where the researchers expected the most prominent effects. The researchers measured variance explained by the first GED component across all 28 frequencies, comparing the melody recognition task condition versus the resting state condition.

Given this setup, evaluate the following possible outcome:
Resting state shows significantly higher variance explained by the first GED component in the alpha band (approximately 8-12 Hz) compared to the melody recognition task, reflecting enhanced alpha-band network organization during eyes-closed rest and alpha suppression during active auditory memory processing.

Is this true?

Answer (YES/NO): NO